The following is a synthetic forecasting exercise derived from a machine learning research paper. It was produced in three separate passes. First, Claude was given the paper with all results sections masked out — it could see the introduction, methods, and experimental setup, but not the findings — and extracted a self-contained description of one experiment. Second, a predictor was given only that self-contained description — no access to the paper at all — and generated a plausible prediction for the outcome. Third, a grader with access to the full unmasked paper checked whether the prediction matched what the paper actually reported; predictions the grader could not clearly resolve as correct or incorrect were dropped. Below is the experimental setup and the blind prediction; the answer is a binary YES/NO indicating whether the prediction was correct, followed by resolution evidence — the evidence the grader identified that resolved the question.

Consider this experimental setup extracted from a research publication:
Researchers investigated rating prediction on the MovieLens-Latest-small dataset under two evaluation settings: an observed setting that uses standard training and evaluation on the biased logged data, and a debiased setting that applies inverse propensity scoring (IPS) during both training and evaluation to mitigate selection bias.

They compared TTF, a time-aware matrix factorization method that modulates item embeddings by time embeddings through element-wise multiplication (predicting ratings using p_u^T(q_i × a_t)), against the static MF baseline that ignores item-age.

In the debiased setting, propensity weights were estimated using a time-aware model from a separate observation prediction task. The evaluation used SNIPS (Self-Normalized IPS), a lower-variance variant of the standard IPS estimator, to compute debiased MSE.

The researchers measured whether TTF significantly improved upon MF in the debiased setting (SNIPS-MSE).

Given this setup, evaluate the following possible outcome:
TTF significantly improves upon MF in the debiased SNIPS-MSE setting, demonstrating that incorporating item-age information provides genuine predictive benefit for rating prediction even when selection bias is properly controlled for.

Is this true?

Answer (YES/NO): NO